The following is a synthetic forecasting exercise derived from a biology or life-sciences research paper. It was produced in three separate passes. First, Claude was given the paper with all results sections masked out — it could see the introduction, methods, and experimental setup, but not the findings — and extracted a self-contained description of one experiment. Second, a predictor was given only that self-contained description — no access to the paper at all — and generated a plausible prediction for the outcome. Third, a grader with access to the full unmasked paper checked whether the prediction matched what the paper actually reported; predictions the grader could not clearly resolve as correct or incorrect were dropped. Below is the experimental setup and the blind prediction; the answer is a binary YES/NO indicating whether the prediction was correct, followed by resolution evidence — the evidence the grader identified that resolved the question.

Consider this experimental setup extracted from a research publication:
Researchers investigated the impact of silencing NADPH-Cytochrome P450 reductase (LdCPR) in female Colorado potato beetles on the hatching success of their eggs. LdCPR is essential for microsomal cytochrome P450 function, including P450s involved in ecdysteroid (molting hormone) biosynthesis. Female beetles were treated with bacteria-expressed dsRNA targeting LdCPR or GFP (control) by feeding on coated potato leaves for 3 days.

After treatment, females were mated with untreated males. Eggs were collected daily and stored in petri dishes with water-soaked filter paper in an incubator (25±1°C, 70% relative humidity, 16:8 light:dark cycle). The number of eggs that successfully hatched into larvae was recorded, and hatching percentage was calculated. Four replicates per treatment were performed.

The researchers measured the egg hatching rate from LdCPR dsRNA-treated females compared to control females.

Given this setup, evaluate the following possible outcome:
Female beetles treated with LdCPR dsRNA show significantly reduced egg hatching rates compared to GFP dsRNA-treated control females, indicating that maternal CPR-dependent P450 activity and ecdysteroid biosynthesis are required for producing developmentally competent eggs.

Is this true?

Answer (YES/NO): YES